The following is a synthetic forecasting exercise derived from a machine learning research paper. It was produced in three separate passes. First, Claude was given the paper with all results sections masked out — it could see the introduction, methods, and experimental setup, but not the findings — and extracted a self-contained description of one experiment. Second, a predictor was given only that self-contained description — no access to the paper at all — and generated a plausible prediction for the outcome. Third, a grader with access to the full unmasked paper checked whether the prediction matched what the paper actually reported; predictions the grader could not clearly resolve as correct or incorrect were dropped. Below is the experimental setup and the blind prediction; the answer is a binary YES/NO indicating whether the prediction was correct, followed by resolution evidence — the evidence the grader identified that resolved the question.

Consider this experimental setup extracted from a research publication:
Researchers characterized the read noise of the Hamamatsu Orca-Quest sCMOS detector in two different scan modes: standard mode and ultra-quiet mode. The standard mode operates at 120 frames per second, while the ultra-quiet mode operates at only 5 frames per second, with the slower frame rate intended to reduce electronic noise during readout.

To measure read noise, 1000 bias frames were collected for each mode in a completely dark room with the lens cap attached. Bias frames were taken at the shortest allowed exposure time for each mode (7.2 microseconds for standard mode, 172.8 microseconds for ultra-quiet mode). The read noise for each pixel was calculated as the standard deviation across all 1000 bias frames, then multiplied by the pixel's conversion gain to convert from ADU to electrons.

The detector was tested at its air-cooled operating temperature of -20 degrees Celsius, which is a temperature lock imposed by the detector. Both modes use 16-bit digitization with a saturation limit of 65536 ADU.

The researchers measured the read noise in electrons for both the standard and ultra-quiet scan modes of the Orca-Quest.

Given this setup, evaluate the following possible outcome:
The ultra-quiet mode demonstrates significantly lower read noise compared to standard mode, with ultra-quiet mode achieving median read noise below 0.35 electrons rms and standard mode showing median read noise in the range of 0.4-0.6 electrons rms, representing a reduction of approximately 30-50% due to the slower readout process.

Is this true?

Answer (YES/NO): NO